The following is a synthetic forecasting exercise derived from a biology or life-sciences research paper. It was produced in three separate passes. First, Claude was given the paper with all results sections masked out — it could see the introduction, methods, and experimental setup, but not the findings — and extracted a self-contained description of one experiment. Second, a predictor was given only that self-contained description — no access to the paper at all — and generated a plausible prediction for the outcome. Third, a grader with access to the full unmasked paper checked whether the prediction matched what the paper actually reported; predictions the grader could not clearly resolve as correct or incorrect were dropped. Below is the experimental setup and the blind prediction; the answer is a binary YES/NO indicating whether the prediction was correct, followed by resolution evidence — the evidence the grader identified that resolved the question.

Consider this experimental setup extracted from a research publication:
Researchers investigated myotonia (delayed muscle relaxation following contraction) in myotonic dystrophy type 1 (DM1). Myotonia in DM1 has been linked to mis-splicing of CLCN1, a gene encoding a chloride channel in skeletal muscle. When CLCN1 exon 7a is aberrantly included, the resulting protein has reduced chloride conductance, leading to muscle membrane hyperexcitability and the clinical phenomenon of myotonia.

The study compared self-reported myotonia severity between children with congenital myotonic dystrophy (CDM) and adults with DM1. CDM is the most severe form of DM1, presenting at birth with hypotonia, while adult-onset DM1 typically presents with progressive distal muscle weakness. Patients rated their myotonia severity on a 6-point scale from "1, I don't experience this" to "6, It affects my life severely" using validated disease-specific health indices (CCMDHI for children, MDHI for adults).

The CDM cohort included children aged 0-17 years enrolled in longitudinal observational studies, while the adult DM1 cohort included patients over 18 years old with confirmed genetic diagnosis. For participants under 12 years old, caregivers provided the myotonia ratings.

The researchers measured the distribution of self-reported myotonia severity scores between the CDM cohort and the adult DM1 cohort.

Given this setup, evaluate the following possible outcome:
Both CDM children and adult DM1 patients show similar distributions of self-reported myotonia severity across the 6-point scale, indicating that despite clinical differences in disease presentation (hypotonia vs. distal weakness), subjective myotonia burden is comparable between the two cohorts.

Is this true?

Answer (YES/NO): NO